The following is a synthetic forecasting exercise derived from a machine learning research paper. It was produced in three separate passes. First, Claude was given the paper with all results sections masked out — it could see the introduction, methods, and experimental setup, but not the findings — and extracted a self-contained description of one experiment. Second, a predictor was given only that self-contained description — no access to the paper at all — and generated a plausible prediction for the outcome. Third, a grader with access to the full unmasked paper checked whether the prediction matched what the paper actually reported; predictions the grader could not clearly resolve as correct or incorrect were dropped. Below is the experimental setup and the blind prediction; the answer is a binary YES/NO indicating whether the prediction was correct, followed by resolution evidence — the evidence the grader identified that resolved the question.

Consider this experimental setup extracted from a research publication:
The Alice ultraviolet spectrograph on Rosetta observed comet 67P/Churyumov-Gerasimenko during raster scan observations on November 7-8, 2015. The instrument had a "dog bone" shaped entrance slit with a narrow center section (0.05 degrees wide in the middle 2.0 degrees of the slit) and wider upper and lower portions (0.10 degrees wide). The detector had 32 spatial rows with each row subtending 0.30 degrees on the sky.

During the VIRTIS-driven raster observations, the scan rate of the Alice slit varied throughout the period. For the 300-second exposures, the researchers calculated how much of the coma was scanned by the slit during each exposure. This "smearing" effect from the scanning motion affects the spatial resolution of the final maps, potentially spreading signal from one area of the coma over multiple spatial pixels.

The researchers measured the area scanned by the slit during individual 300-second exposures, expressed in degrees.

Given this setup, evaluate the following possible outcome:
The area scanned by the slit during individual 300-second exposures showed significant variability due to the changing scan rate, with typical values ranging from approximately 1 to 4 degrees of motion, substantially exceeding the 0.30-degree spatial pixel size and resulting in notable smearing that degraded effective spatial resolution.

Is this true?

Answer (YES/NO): NO